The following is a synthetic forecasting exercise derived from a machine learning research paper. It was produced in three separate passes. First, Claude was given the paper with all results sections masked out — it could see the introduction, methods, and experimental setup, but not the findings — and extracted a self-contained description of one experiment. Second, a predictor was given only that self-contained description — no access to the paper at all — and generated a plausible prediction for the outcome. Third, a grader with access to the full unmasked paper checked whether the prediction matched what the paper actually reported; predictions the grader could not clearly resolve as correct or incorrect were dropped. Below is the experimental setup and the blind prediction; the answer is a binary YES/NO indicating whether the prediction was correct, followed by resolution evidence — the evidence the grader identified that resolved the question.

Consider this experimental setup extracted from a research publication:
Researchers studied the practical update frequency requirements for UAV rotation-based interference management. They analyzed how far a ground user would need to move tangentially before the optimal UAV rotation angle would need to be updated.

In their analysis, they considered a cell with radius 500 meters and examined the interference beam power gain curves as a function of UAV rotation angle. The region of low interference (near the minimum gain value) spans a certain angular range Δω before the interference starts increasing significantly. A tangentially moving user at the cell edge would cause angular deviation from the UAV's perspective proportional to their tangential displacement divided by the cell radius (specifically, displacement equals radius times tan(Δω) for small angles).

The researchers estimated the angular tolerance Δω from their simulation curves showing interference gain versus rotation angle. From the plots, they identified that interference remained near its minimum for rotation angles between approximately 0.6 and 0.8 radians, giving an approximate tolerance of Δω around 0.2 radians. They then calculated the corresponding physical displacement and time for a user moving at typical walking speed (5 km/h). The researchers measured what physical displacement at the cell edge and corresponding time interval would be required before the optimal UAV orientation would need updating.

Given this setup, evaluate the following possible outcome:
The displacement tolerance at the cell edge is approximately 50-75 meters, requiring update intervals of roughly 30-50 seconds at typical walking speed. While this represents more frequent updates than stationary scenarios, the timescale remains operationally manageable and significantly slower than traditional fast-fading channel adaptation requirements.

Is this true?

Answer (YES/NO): NO